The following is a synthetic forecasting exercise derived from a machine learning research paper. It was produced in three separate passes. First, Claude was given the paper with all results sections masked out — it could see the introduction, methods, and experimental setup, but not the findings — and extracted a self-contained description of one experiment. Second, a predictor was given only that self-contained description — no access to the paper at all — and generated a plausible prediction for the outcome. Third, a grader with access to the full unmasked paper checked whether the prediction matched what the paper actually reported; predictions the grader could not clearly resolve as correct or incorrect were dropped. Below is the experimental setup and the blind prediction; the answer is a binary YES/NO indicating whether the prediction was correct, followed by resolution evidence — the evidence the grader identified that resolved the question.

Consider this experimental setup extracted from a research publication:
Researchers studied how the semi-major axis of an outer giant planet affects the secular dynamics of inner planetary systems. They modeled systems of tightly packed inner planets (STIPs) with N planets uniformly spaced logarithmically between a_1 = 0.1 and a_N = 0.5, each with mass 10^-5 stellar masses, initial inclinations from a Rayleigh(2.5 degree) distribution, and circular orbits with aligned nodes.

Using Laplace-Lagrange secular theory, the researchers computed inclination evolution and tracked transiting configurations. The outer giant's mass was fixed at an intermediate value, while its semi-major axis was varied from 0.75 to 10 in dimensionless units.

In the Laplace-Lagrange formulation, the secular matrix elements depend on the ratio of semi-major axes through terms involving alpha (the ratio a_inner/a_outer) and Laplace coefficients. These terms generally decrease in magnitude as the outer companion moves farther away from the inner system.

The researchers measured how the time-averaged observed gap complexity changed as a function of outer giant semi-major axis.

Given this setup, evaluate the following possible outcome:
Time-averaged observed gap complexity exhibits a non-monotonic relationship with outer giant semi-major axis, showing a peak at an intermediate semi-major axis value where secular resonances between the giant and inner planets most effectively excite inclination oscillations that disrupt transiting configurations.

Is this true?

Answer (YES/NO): NO